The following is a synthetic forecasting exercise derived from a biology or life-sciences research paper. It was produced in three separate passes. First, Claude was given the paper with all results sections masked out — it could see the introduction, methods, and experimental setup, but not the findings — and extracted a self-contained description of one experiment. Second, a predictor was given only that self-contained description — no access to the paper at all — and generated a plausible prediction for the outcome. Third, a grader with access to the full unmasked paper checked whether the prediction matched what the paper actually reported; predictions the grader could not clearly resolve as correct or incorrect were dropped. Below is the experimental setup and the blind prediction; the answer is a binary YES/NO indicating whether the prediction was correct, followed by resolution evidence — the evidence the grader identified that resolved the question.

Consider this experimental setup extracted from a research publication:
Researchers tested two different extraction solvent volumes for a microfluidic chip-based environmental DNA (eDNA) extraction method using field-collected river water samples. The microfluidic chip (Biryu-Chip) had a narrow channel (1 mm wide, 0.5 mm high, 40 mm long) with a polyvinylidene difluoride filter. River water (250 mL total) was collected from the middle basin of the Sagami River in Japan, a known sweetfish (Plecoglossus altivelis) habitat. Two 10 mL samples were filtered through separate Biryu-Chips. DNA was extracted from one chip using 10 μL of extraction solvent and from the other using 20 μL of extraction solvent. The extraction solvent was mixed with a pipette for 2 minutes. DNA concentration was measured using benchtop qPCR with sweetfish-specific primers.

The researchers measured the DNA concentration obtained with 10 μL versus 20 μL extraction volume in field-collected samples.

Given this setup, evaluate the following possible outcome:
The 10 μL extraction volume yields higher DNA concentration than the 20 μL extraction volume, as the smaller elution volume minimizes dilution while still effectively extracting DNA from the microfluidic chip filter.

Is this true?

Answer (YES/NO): YES